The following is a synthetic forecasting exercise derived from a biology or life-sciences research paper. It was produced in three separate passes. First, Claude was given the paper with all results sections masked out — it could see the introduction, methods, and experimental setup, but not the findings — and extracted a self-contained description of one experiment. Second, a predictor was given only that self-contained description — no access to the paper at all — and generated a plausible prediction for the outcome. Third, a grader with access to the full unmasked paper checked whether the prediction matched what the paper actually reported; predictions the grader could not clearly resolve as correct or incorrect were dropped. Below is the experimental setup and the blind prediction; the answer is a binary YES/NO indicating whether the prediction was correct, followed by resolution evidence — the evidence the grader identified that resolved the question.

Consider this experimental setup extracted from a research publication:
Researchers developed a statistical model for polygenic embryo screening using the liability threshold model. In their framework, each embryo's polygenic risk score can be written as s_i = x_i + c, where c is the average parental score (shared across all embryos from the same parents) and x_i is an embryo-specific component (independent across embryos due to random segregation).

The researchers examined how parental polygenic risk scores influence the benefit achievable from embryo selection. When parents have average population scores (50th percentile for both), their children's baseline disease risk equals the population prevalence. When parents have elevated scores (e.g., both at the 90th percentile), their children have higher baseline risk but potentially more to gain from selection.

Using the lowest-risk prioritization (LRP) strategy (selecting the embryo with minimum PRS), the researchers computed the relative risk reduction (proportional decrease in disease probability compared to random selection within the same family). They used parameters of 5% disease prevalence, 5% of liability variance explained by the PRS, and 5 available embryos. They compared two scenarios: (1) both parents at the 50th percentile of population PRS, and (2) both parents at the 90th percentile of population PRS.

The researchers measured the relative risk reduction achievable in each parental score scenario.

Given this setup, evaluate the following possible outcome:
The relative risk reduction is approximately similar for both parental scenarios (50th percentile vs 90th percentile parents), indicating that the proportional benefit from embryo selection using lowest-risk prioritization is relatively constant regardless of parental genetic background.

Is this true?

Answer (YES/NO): YES